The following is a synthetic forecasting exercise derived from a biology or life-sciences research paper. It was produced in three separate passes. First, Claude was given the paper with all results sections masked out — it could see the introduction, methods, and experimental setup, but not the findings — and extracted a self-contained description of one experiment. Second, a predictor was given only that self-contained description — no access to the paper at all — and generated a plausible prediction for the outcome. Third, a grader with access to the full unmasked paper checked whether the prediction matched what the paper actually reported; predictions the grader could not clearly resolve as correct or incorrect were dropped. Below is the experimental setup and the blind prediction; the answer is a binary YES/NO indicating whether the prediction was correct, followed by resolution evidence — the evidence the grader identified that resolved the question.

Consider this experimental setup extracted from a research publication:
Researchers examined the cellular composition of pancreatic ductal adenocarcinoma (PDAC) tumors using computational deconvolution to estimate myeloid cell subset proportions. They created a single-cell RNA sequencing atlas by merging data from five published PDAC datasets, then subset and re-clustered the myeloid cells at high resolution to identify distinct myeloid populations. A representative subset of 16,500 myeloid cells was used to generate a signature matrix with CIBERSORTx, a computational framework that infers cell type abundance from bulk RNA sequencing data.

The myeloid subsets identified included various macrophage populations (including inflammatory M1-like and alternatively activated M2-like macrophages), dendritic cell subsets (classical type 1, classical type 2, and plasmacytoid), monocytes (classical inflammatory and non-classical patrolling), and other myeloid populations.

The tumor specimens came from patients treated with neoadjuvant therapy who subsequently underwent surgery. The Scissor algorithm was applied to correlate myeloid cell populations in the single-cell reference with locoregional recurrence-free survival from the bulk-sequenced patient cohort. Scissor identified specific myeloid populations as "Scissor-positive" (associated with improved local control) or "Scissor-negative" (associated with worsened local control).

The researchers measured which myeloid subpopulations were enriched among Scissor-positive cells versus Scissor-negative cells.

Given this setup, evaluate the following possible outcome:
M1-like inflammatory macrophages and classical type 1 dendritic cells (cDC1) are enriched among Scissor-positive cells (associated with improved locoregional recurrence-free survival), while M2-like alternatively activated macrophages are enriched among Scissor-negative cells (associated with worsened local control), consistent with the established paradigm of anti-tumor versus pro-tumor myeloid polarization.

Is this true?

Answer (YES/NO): NO